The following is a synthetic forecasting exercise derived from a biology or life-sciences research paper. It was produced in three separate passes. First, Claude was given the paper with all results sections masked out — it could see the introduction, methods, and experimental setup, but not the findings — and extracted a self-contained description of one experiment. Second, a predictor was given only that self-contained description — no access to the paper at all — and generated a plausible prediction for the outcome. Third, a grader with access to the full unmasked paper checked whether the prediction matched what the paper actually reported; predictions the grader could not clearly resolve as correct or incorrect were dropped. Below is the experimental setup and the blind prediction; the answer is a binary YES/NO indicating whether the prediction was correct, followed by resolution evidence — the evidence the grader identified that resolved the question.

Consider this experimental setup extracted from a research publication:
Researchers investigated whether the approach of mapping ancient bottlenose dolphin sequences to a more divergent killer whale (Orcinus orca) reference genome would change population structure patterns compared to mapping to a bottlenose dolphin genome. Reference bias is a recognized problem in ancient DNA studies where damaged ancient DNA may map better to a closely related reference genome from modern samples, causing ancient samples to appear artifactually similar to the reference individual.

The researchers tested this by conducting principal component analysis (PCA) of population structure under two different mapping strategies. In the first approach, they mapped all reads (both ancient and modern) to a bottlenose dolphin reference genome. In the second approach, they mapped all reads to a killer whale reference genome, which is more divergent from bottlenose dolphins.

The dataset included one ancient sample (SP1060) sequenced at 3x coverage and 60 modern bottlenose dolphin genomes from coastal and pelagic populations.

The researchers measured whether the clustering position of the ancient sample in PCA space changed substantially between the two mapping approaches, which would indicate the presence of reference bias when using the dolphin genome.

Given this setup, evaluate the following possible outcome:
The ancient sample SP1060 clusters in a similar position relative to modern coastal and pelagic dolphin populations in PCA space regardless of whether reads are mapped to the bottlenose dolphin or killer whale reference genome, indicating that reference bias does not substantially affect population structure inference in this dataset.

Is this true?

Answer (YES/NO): YES